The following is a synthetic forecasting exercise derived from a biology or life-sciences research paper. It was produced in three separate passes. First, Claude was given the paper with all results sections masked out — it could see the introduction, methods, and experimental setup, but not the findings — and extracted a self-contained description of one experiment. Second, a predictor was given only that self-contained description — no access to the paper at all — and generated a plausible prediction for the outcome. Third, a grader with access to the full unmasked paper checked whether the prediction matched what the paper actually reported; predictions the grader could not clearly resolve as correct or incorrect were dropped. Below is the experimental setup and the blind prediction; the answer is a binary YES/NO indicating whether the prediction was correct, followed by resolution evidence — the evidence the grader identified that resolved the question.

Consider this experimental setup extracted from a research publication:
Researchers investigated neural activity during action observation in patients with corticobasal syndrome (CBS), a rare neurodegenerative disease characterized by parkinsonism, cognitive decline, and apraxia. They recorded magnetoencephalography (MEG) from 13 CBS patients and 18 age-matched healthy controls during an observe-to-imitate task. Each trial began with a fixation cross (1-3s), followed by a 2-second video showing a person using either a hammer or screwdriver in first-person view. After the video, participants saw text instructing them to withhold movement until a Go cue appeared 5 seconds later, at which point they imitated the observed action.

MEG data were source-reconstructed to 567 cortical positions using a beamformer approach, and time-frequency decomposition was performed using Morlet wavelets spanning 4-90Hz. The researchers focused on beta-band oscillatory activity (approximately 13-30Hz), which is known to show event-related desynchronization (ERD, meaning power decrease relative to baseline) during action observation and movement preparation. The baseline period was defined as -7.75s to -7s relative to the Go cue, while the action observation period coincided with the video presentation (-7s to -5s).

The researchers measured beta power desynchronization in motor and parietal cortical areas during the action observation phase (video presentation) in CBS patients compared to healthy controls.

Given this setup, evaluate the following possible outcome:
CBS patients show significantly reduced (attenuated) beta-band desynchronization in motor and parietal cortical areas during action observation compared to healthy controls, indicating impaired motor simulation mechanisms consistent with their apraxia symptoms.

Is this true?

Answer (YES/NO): NO